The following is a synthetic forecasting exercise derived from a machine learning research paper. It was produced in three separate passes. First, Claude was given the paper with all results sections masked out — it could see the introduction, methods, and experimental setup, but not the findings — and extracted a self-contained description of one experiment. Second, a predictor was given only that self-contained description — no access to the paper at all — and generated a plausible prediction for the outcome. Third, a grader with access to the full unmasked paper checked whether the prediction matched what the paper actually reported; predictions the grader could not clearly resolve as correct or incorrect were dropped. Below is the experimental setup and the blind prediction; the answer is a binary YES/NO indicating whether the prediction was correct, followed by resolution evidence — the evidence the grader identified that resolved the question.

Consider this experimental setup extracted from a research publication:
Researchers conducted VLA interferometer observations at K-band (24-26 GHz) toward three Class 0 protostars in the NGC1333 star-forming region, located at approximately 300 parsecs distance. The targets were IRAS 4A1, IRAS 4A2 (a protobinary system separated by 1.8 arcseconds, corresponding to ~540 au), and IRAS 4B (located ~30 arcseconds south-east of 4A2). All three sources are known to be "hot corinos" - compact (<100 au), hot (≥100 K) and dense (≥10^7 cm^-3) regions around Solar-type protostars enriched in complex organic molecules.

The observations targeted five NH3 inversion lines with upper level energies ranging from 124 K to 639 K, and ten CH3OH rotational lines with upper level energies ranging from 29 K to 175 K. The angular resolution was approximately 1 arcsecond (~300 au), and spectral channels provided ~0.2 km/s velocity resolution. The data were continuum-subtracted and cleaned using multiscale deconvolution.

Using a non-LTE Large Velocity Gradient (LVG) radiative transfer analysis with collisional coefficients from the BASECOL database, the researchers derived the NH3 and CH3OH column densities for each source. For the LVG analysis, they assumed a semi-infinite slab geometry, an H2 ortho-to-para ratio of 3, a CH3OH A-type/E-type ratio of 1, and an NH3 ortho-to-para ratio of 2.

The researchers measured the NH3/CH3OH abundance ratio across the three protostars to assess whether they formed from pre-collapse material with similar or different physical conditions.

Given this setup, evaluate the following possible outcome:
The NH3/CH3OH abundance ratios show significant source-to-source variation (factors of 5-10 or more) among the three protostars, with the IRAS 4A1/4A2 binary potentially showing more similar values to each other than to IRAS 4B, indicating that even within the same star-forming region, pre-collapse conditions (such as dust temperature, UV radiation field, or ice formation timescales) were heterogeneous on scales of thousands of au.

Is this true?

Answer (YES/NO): NO